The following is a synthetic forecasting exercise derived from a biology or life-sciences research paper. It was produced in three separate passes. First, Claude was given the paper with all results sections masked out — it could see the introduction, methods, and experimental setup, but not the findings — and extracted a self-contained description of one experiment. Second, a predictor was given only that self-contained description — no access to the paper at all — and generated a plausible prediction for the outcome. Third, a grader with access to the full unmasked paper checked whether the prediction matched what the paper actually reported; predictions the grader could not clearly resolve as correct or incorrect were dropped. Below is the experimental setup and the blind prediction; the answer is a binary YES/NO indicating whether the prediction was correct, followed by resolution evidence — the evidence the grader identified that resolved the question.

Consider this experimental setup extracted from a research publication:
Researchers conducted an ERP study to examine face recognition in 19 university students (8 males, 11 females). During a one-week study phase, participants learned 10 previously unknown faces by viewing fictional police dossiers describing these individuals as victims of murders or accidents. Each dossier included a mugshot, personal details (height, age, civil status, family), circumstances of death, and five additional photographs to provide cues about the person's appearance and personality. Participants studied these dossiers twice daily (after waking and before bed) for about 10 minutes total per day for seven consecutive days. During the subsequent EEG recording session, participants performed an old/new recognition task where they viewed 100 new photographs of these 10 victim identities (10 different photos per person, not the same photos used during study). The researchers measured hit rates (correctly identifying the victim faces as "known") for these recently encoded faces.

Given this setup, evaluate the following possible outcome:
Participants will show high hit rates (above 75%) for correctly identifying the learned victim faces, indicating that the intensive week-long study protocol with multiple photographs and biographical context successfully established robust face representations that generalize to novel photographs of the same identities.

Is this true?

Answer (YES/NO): YES